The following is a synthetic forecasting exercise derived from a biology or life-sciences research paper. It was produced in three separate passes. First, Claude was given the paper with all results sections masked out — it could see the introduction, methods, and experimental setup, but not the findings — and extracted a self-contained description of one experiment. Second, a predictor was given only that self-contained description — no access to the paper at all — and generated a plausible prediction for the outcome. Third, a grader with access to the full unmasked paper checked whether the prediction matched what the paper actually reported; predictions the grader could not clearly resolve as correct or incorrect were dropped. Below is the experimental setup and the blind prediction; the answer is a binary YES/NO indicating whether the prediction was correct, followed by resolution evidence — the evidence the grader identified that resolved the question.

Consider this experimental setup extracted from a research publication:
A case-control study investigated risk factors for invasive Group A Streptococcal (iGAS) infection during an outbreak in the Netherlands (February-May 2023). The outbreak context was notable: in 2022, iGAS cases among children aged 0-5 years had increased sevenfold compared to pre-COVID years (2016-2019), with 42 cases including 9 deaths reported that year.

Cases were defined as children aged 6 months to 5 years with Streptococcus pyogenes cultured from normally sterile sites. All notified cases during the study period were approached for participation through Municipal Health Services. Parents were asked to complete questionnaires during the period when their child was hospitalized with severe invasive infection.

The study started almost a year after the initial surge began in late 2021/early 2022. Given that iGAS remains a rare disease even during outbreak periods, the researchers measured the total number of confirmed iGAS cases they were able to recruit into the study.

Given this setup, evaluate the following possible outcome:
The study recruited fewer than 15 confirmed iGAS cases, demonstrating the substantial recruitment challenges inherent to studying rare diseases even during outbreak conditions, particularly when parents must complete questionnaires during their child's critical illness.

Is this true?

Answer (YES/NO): NO